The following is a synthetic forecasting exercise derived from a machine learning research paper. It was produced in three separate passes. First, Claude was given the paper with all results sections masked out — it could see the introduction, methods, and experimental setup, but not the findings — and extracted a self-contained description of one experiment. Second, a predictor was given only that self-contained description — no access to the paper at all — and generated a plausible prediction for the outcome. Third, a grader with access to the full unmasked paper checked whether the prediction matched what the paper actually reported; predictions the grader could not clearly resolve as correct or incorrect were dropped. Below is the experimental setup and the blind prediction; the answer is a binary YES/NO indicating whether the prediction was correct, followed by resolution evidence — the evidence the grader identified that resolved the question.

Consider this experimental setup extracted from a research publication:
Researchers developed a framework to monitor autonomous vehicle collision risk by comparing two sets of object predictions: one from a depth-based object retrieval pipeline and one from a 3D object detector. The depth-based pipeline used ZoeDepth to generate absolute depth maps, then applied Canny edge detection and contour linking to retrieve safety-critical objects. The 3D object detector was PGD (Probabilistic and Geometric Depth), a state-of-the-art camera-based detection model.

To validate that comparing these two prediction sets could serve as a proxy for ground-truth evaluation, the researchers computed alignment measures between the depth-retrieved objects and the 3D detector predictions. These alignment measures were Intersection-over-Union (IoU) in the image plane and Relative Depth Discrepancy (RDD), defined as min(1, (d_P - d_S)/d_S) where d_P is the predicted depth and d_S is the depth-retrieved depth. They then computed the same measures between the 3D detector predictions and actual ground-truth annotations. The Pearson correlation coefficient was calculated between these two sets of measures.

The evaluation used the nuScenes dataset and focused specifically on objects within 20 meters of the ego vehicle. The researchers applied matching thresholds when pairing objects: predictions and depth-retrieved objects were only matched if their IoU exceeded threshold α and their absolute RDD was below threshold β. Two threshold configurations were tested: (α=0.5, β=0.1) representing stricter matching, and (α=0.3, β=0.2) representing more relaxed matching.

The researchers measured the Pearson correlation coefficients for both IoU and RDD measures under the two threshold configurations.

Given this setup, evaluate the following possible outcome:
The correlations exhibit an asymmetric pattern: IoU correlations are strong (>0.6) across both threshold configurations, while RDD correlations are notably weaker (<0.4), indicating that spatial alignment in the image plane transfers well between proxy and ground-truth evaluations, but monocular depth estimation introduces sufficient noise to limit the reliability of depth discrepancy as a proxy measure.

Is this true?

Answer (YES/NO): NO